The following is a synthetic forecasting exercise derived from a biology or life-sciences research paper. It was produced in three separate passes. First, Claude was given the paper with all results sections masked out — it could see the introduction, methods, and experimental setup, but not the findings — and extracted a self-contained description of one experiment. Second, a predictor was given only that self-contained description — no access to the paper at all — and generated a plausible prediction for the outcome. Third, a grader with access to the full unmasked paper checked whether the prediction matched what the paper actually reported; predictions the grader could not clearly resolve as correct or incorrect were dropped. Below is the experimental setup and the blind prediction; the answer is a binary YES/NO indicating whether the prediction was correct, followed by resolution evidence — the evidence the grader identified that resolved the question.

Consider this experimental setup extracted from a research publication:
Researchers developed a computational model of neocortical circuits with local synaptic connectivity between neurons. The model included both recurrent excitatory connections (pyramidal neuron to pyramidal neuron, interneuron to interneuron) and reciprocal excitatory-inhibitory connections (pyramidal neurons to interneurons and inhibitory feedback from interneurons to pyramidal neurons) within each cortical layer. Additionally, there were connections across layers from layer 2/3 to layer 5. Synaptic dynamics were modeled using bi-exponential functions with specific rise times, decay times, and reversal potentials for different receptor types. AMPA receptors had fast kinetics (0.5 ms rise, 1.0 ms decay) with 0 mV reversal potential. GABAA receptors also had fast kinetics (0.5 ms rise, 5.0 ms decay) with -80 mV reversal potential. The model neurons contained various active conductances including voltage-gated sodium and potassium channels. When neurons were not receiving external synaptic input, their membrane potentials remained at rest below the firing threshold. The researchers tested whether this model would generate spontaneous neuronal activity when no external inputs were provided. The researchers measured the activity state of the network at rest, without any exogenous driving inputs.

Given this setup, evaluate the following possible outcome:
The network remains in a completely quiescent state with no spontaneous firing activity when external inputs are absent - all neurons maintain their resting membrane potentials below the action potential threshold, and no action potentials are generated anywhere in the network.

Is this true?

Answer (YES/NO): YES